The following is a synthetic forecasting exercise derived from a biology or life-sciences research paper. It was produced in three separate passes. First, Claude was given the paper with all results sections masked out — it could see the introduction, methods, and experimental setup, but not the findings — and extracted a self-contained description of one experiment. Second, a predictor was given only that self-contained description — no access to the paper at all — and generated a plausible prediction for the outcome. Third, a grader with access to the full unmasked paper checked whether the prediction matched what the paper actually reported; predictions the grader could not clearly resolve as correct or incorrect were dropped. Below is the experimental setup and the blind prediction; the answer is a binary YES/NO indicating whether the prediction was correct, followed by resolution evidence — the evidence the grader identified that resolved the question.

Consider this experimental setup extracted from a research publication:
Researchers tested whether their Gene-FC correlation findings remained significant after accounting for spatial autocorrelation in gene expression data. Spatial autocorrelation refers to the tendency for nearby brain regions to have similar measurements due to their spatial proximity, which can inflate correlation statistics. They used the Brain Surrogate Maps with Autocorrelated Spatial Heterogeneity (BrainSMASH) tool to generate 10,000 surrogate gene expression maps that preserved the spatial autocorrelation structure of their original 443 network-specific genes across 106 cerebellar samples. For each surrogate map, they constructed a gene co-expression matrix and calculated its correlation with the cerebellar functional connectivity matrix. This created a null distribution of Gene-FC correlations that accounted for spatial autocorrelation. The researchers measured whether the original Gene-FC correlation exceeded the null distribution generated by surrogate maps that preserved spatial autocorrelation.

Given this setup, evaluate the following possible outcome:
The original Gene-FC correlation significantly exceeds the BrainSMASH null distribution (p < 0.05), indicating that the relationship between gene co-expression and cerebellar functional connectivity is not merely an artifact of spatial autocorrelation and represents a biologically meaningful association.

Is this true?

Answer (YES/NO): YES